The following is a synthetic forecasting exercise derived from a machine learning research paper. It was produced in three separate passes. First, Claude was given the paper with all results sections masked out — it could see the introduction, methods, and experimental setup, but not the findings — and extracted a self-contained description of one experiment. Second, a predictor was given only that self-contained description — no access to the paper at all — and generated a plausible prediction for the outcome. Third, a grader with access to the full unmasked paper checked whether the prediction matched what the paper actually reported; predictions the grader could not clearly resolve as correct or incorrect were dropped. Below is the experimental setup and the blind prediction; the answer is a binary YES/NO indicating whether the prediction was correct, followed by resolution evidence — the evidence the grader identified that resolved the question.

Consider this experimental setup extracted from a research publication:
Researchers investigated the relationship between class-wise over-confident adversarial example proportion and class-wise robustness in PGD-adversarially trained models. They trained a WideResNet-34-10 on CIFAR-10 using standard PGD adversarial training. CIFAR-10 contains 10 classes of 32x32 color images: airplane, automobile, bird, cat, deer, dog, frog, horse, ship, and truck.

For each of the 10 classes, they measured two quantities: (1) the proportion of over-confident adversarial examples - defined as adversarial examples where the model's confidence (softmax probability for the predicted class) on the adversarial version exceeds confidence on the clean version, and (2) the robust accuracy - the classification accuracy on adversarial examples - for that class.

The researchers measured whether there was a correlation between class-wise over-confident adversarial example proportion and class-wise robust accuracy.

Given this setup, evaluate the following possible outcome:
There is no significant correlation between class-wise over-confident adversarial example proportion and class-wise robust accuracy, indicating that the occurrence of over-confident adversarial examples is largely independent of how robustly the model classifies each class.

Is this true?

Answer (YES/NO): NO